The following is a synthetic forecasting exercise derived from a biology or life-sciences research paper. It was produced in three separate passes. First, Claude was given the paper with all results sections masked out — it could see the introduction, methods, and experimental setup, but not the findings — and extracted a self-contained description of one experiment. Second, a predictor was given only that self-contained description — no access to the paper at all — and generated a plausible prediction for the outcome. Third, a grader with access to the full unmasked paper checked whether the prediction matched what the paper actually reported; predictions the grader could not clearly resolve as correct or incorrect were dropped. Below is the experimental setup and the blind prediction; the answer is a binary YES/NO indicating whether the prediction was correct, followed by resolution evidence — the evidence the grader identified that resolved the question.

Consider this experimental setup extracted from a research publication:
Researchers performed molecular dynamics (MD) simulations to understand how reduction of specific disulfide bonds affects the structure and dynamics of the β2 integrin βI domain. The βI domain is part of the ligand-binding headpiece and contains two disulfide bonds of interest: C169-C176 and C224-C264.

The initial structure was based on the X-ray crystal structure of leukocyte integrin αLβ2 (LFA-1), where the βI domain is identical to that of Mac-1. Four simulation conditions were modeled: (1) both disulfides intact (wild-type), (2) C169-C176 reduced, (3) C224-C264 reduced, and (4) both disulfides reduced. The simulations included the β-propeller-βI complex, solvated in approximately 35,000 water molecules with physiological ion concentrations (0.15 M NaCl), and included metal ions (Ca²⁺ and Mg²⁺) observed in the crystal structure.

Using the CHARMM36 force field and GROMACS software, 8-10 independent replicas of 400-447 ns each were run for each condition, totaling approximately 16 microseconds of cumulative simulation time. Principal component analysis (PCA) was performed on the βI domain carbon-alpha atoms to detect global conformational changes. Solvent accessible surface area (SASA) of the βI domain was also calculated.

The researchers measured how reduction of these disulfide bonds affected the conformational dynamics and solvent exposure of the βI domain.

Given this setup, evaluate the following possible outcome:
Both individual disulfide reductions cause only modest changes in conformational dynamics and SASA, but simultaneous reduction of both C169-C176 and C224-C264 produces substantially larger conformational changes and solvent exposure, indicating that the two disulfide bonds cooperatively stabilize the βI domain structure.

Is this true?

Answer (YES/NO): NO